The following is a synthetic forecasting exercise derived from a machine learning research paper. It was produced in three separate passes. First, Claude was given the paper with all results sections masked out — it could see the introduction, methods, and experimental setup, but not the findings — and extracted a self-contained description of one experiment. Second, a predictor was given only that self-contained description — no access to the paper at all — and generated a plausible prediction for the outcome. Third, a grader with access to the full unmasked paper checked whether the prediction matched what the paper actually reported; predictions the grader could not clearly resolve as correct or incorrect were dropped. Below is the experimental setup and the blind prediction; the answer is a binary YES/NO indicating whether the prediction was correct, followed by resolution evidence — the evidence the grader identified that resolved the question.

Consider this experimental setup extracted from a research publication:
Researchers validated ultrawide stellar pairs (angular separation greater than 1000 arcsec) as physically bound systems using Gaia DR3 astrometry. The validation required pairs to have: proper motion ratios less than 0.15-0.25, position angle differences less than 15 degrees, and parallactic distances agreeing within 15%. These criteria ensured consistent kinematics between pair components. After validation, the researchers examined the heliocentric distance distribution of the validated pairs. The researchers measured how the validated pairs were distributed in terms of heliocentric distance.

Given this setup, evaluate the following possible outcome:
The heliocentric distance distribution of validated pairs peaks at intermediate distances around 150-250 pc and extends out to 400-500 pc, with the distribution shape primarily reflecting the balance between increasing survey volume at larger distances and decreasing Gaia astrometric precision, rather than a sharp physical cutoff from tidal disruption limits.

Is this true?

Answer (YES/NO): NO